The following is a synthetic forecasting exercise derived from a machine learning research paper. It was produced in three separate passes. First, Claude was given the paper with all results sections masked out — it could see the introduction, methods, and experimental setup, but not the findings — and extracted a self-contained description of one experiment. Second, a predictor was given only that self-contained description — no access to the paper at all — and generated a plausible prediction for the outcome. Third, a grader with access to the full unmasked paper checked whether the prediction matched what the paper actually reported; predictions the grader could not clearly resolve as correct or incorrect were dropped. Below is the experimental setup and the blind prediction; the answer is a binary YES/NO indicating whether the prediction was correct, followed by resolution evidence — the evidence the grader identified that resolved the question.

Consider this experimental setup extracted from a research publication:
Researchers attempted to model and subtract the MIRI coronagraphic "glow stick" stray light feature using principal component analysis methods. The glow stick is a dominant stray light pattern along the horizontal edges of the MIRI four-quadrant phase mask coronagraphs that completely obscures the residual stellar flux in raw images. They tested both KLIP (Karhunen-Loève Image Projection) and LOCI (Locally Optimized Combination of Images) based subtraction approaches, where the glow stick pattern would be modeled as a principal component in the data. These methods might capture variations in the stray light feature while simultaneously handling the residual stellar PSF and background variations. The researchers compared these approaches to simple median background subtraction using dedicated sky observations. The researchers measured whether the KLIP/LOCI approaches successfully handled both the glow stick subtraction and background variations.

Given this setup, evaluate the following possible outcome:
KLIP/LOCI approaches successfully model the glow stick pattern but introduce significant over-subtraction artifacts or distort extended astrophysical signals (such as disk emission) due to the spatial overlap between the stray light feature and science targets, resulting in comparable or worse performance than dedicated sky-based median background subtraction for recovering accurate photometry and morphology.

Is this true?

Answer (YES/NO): NO